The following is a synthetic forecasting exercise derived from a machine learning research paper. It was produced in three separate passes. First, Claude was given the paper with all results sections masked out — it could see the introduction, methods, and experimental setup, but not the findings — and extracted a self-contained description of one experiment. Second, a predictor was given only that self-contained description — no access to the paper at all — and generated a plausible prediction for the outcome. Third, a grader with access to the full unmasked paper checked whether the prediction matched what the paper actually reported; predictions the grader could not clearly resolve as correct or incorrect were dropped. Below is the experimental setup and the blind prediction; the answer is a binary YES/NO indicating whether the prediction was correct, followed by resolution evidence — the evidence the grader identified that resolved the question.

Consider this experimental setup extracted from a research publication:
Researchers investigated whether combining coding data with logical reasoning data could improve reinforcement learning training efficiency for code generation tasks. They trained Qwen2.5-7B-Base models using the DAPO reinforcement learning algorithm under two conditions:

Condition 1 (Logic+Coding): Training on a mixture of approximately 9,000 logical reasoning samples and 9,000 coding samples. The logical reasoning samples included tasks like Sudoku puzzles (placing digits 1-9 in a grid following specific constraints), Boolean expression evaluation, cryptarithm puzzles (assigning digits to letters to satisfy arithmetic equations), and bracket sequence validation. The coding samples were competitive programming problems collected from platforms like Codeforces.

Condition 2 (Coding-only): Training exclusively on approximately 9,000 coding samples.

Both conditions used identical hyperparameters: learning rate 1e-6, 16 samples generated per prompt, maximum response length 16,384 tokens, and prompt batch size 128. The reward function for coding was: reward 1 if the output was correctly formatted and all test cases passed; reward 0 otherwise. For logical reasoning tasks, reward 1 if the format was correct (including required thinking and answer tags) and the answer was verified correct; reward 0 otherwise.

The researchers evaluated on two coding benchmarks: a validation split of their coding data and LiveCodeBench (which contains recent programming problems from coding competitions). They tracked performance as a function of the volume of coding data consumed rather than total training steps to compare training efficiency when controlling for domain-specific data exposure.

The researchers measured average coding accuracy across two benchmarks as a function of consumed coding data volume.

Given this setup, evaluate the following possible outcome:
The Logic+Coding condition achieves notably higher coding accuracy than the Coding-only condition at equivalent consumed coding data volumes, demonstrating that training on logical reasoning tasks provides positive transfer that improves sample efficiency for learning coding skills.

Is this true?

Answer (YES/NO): YES